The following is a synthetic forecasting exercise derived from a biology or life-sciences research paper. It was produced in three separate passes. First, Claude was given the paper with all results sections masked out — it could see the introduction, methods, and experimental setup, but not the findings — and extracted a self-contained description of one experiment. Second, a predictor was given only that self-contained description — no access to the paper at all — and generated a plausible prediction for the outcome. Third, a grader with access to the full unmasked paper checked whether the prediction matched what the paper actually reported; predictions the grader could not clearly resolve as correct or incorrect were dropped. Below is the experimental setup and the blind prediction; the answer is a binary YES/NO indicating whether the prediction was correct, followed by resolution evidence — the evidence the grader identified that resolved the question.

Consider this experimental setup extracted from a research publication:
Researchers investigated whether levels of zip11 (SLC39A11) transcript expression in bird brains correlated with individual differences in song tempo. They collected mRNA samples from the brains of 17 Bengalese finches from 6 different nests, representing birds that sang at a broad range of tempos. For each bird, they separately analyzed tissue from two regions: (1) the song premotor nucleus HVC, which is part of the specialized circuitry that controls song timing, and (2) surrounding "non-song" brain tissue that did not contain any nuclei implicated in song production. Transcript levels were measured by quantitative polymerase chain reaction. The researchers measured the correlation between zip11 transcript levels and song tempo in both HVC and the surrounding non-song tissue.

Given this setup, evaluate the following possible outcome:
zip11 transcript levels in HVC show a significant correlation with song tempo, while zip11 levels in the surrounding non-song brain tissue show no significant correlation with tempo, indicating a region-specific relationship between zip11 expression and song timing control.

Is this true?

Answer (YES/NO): NO